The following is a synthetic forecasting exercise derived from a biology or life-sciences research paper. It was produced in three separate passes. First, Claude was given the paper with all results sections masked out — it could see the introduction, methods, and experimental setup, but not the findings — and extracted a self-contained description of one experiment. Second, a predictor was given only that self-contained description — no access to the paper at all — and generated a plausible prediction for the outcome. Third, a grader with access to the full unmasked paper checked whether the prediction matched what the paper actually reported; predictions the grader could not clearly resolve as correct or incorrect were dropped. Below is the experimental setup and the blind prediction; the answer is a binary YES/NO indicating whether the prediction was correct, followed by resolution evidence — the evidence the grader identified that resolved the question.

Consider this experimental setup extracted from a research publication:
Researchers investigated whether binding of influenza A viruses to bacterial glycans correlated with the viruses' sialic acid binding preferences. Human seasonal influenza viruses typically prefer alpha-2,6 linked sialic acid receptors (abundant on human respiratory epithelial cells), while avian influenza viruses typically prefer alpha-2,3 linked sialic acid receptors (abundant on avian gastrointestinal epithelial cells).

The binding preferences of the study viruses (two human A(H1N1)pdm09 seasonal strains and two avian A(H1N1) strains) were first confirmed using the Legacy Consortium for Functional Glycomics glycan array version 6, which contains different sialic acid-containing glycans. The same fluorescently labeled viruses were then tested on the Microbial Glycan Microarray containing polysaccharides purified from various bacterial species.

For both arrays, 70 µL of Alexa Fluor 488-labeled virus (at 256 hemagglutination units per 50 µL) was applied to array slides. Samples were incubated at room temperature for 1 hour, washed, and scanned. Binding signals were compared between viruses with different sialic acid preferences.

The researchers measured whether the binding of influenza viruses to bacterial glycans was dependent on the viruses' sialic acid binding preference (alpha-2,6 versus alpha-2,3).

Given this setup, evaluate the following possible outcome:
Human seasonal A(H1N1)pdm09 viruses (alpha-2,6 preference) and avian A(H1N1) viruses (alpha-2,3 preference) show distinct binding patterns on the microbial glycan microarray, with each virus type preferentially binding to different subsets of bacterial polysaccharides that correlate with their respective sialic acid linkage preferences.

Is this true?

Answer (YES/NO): NO